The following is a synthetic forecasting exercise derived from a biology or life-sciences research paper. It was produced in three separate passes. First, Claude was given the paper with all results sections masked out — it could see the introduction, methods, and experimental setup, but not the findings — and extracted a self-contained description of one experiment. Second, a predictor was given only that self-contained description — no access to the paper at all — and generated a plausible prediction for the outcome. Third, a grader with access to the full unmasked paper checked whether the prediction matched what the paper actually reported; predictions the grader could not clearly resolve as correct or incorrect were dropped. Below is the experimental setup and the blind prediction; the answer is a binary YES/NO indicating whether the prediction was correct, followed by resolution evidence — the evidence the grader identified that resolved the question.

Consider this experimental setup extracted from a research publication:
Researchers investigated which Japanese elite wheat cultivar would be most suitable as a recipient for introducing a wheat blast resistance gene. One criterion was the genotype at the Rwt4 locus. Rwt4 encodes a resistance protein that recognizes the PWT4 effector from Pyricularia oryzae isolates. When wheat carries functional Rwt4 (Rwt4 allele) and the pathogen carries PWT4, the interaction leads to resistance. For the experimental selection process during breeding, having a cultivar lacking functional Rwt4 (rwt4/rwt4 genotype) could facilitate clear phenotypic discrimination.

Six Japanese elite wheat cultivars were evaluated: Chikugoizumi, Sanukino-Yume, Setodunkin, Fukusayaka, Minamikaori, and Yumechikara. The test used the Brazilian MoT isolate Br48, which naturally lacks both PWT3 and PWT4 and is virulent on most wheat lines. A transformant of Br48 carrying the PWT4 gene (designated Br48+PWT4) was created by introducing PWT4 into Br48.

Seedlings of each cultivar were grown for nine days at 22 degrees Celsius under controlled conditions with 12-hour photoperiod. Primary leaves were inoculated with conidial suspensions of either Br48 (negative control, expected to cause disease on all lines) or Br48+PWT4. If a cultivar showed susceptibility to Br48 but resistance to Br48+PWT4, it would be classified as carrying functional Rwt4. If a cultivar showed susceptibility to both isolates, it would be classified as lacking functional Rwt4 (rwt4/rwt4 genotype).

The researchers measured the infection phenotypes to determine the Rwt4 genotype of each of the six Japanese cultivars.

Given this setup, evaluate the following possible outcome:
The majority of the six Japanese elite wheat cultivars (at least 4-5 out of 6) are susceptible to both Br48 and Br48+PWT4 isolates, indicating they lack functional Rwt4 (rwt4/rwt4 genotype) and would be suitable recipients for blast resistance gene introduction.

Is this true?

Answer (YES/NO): NO